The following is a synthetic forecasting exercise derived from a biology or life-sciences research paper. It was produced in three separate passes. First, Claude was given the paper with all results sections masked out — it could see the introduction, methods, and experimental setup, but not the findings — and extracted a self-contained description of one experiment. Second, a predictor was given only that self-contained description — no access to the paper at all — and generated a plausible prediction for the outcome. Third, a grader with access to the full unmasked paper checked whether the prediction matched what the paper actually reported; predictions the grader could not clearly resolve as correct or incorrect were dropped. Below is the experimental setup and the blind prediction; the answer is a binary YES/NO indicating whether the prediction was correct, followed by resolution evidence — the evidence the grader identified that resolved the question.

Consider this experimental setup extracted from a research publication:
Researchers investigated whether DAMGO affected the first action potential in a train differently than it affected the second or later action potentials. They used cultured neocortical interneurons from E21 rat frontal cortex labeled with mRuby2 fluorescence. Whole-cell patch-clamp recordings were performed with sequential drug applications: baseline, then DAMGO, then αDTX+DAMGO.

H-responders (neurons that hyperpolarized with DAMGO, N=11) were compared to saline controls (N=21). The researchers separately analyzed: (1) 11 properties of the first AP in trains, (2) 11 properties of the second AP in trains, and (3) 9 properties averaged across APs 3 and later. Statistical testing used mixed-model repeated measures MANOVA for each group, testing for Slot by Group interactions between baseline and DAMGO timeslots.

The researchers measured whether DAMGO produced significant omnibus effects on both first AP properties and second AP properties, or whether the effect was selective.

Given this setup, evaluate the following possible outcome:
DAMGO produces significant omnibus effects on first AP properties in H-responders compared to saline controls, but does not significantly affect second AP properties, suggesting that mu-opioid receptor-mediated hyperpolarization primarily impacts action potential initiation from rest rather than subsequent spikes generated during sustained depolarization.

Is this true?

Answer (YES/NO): NO